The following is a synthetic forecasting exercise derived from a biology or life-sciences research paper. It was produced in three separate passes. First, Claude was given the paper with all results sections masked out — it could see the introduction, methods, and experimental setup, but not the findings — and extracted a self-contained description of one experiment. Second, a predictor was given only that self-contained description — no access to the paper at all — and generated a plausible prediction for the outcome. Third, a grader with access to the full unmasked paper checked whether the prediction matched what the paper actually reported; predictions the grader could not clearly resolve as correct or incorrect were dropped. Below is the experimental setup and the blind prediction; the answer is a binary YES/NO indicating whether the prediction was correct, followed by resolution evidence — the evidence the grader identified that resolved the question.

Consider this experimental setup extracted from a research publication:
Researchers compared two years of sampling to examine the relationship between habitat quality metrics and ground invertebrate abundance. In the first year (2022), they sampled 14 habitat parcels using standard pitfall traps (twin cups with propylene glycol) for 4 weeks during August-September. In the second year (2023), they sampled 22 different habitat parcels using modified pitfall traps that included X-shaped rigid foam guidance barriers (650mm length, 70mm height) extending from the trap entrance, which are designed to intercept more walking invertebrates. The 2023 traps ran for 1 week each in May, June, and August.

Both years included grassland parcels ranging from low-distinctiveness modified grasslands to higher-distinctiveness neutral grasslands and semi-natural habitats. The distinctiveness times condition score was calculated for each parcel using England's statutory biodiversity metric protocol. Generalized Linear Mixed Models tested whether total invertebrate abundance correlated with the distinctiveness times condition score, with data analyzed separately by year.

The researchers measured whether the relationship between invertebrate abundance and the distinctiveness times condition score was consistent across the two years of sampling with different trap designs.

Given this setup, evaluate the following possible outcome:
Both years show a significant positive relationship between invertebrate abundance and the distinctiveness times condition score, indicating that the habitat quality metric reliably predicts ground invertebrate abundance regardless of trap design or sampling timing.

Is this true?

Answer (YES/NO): NO